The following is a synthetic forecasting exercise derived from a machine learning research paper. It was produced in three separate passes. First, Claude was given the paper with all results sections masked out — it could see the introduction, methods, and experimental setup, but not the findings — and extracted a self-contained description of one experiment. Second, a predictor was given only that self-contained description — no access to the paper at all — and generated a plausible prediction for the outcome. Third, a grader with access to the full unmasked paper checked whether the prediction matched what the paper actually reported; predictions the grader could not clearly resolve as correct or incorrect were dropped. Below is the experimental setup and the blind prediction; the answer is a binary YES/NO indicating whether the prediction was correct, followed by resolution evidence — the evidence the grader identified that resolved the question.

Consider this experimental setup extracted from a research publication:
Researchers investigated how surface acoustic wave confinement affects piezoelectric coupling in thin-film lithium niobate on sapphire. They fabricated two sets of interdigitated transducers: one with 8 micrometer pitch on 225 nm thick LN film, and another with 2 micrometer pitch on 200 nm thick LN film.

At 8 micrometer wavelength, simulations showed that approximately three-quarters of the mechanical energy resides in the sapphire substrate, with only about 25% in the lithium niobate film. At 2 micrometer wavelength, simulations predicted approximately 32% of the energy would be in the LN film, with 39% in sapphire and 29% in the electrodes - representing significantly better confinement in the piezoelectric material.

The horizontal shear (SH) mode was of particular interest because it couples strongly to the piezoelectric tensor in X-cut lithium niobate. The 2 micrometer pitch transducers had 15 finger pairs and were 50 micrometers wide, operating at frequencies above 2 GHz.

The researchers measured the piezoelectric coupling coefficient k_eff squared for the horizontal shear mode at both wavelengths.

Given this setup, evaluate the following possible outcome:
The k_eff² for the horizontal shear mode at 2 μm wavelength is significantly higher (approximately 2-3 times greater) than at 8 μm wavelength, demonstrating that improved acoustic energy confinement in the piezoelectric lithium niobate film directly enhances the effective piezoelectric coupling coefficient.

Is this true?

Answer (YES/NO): NO